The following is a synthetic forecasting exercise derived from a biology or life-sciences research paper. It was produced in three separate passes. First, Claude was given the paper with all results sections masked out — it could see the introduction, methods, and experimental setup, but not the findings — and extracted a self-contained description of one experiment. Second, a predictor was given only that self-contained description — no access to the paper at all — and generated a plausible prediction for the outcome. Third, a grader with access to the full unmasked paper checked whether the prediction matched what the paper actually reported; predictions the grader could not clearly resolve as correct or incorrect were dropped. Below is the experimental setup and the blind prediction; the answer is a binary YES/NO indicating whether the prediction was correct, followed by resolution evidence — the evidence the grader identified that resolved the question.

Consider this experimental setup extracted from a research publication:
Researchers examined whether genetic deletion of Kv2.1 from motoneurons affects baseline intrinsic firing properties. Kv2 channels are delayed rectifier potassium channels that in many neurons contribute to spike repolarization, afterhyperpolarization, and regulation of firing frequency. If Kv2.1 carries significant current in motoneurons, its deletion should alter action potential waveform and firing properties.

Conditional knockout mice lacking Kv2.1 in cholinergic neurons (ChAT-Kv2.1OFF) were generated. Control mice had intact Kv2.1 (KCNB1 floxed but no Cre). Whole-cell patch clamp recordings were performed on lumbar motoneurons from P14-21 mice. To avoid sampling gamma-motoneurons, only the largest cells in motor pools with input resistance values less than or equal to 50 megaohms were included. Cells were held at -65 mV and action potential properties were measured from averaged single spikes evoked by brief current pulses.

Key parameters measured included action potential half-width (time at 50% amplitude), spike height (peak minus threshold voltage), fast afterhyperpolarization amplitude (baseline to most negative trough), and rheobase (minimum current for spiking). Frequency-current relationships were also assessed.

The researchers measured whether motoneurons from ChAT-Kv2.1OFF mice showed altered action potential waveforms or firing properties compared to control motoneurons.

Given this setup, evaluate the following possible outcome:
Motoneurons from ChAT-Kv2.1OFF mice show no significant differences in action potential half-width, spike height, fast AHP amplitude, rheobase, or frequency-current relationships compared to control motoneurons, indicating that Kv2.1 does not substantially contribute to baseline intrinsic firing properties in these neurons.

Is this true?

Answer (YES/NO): YES